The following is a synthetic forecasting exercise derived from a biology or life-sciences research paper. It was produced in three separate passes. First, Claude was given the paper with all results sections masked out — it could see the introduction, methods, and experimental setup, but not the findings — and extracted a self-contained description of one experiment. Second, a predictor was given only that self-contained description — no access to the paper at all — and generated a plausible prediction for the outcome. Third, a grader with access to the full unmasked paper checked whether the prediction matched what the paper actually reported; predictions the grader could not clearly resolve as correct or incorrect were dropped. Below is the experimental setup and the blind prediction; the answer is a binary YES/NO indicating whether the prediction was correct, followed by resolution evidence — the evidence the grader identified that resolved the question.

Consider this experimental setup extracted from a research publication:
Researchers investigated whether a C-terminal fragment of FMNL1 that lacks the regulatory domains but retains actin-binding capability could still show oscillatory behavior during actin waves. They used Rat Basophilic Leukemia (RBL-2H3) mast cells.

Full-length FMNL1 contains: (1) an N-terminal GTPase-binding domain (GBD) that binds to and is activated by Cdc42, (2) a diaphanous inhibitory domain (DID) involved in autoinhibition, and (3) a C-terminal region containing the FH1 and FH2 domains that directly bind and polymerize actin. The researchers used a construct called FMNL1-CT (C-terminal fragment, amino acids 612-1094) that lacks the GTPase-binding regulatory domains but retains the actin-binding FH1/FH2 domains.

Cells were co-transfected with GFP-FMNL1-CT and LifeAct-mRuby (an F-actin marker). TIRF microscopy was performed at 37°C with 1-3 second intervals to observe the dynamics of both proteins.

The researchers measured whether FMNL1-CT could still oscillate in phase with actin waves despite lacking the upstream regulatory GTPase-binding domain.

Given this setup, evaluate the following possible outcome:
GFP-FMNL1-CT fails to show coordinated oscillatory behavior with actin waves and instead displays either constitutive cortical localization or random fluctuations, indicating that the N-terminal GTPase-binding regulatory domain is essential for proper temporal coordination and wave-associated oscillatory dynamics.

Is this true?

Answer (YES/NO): NO